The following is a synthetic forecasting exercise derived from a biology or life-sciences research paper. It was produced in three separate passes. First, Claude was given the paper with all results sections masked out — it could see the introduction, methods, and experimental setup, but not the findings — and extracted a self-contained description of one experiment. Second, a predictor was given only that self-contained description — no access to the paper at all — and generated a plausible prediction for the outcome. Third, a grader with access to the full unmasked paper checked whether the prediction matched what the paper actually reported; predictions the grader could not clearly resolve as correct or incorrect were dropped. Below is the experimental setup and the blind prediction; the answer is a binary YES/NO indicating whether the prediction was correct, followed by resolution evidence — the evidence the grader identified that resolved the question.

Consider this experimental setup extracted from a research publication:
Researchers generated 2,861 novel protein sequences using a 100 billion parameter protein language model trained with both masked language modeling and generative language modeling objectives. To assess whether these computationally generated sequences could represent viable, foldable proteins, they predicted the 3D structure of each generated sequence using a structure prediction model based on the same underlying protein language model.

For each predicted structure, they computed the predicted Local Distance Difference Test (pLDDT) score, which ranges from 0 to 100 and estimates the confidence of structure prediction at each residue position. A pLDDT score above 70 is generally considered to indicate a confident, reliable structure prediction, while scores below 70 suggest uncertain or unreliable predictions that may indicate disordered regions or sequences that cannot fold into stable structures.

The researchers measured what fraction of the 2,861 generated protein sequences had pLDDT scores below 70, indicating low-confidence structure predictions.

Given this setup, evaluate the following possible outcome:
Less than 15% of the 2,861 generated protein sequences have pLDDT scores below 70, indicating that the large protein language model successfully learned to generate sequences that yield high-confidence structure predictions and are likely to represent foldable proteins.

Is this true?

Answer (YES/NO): NO